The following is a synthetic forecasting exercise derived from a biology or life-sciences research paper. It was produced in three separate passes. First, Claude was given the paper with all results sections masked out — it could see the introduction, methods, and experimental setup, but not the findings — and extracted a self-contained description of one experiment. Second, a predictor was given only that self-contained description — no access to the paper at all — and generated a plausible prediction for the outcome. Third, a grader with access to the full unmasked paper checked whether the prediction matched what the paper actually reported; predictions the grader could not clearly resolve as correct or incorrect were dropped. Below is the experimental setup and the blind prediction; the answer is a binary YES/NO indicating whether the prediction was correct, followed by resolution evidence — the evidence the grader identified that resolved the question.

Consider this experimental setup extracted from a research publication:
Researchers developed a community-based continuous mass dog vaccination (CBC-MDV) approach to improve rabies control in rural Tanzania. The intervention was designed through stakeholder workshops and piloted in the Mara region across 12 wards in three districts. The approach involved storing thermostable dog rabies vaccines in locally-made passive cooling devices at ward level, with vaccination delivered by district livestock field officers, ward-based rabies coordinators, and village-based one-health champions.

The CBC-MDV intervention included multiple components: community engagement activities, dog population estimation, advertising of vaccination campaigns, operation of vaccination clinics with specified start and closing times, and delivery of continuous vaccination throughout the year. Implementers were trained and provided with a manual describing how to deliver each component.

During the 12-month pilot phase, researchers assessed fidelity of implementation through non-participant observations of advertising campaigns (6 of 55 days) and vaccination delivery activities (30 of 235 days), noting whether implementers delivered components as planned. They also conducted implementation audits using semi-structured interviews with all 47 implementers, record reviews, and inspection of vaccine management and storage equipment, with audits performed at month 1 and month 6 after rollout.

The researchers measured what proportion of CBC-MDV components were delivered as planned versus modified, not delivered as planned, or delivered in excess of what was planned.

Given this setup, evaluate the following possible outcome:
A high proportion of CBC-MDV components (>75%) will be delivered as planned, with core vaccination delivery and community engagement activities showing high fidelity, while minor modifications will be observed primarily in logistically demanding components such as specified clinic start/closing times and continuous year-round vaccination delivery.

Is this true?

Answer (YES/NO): NO